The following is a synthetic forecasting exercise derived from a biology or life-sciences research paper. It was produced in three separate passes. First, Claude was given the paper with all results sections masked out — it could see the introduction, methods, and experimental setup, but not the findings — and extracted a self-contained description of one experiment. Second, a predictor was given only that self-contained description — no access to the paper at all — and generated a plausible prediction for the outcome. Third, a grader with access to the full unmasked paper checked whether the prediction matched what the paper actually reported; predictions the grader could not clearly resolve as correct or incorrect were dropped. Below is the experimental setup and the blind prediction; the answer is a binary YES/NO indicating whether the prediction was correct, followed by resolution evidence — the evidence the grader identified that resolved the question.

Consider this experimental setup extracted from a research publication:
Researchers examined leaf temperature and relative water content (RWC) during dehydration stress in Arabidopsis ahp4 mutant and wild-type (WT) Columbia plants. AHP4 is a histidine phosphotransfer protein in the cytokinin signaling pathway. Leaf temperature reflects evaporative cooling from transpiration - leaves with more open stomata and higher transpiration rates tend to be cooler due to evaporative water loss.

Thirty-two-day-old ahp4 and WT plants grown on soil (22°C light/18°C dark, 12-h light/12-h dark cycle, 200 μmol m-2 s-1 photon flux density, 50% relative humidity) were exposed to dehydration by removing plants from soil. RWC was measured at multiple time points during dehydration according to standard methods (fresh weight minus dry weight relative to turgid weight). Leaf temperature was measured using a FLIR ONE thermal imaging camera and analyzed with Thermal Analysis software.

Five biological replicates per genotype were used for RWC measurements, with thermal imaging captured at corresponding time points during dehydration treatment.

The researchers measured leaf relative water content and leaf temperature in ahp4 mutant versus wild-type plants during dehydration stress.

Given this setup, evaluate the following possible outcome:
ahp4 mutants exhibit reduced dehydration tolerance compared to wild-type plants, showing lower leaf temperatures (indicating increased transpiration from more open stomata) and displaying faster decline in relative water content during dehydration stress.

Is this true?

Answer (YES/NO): NO